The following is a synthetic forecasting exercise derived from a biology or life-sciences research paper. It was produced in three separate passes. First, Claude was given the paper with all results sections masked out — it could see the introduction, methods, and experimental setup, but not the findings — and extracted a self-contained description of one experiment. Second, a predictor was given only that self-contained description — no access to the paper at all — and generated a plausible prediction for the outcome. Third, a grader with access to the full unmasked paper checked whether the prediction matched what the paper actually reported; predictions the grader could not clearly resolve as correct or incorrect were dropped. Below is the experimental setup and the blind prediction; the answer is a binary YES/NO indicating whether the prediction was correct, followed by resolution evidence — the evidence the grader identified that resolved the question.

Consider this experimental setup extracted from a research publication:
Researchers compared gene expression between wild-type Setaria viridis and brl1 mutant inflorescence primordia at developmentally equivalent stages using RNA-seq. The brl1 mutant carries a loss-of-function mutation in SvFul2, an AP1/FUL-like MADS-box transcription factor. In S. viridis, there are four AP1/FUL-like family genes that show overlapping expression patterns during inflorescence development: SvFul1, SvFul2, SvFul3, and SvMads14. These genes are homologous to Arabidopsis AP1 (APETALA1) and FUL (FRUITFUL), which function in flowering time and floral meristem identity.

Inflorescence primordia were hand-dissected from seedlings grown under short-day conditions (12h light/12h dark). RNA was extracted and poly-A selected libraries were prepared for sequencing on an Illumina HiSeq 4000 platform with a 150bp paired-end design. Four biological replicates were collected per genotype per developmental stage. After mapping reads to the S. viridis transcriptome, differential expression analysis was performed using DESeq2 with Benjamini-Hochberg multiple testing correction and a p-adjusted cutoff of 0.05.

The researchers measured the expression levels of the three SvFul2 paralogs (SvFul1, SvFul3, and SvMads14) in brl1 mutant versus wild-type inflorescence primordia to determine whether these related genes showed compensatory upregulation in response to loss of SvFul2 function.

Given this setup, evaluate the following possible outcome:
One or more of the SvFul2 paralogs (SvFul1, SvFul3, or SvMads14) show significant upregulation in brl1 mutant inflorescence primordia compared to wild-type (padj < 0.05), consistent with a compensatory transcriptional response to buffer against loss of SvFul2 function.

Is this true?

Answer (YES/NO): YES